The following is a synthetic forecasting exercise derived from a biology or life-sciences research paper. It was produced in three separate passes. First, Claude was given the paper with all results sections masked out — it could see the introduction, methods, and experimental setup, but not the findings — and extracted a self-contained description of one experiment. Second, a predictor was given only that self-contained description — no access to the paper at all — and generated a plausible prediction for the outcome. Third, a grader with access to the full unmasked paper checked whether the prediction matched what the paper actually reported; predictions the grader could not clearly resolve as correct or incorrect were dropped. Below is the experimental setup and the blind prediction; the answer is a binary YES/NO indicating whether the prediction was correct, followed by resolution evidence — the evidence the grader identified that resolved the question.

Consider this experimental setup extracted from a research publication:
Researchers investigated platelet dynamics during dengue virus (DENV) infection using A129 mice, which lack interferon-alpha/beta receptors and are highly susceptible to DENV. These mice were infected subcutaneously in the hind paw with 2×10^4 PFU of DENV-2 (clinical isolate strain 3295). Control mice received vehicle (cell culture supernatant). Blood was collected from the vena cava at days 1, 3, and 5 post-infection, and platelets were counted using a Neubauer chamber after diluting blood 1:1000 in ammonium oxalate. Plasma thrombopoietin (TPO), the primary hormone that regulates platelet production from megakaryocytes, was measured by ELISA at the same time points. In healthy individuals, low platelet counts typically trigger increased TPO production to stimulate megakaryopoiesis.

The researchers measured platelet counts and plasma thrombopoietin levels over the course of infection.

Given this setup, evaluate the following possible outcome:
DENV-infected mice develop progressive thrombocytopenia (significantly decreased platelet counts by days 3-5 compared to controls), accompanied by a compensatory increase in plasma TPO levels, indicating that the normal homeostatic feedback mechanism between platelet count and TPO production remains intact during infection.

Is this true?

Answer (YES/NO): YES